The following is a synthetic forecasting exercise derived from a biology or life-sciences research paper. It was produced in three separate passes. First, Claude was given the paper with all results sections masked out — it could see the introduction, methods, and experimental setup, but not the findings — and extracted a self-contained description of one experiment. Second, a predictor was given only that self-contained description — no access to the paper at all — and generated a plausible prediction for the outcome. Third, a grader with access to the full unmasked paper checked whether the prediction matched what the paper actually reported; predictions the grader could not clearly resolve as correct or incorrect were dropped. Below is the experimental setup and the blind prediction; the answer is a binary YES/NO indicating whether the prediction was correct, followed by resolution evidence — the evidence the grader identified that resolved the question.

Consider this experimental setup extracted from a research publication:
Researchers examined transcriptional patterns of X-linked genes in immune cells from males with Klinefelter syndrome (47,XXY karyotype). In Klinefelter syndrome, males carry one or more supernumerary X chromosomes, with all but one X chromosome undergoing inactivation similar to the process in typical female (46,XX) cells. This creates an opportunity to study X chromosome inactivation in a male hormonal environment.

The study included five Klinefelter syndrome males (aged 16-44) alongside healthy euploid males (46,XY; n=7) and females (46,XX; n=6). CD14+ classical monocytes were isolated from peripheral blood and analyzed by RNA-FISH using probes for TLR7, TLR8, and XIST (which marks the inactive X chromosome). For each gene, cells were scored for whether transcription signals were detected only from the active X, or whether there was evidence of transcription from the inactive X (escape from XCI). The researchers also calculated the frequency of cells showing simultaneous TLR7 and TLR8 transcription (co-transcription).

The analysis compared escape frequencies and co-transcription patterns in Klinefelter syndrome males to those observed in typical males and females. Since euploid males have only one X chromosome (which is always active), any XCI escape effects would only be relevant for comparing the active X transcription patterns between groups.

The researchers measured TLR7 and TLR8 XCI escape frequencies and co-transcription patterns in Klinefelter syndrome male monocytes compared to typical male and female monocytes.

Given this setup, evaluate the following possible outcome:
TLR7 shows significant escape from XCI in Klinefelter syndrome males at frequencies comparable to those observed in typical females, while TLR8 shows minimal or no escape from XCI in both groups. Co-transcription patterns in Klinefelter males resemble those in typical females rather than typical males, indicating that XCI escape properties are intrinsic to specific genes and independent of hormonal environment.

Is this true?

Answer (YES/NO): NO